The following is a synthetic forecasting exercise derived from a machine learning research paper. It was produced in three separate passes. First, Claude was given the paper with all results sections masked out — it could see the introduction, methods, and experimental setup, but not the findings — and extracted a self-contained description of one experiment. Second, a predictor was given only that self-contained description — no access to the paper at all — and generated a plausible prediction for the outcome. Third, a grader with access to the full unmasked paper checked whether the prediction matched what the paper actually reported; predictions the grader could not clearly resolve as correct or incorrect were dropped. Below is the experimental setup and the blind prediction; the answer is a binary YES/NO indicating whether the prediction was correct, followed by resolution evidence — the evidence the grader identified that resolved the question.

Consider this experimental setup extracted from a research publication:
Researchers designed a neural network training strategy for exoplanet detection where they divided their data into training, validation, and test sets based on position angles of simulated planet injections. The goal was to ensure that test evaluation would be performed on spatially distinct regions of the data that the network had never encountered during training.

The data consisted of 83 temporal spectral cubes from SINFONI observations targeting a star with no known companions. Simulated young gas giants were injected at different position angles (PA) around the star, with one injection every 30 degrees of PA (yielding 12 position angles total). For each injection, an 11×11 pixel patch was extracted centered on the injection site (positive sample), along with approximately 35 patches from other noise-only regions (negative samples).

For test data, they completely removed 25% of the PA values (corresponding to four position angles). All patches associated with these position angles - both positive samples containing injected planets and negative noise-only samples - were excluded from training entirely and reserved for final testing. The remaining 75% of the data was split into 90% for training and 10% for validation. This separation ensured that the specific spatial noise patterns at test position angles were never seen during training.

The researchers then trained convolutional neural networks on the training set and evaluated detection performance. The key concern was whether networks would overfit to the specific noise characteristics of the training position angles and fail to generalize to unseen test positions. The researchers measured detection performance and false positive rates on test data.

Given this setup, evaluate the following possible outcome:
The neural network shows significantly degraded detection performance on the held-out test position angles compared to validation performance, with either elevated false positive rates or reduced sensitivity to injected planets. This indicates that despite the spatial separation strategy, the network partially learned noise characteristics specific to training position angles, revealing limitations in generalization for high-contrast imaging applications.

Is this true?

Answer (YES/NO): NO